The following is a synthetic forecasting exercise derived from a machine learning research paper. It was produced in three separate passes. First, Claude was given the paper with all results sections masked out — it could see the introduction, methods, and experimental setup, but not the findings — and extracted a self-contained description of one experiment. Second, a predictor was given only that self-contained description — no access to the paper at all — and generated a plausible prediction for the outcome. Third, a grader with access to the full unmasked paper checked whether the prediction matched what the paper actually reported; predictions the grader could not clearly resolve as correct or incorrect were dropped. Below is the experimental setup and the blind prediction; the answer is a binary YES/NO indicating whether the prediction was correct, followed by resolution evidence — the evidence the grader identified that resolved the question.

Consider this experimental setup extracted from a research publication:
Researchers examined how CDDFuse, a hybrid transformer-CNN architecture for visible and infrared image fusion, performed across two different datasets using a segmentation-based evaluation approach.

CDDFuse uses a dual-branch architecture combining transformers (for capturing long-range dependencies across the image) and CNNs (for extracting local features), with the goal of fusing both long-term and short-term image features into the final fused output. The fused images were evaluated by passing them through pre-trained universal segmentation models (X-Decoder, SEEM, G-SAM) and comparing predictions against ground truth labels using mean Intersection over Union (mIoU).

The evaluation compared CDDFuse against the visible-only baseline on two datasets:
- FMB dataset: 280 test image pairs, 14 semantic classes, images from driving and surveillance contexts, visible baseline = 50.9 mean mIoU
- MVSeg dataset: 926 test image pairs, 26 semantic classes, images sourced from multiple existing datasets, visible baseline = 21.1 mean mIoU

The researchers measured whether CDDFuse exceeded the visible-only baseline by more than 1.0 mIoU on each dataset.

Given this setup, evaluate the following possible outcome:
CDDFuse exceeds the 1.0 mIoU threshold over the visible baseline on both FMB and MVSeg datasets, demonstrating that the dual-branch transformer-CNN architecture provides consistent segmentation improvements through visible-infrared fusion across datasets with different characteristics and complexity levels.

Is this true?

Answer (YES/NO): NO